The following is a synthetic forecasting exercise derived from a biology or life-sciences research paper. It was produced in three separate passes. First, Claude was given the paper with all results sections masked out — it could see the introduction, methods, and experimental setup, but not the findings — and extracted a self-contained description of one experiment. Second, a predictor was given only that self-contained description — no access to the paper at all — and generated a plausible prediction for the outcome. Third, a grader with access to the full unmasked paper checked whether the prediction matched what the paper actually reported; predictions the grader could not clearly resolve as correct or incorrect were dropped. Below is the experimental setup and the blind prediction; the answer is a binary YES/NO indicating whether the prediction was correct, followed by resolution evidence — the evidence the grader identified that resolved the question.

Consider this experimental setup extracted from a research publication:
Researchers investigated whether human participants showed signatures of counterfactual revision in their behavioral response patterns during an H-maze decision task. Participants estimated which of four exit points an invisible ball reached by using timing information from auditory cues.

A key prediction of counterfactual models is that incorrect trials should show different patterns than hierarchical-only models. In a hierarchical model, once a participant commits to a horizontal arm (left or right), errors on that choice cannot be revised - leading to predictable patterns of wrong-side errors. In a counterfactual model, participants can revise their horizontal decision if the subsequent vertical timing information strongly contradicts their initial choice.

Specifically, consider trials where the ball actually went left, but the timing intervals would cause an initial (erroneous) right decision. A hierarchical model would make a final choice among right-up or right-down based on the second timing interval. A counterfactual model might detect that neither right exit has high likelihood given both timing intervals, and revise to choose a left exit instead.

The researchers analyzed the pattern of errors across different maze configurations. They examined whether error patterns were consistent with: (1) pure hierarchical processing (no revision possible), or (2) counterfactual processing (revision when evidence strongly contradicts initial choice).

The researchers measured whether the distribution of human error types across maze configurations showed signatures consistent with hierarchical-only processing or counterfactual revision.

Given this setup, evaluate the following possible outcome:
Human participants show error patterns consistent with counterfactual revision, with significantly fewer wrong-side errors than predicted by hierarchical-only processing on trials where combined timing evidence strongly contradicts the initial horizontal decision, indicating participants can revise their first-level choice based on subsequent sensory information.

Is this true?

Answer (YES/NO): YES